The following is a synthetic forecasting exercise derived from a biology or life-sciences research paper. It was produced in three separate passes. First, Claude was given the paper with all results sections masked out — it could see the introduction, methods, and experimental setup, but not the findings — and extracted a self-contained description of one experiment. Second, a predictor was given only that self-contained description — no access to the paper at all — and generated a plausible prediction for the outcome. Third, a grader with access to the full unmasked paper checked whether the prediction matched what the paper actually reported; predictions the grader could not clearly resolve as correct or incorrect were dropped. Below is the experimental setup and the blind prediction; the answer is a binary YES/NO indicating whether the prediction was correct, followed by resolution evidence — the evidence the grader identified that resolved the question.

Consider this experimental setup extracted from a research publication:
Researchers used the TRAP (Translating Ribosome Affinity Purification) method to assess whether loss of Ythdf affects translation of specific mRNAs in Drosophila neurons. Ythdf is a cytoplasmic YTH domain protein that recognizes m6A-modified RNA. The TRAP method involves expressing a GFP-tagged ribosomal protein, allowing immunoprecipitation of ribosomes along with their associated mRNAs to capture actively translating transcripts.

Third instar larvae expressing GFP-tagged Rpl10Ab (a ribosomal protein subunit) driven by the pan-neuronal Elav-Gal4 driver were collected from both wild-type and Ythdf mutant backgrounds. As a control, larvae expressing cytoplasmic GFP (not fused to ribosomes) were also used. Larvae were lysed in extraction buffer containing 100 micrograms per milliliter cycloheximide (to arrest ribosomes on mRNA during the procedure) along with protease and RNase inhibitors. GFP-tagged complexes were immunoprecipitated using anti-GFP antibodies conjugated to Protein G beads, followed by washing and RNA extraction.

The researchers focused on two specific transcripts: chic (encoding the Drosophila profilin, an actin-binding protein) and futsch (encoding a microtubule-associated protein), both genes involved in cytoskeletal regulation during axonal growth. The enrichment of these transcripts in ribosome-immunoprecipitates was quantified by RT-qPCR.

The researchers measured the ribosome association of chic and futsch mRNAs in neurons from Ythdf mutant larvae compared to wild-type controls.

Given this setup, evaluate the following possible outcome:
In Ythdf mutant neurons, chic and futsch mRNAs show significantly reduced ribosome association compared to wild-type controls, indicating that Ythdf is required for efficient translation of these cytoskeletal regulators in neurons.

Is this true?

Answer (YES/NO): NO